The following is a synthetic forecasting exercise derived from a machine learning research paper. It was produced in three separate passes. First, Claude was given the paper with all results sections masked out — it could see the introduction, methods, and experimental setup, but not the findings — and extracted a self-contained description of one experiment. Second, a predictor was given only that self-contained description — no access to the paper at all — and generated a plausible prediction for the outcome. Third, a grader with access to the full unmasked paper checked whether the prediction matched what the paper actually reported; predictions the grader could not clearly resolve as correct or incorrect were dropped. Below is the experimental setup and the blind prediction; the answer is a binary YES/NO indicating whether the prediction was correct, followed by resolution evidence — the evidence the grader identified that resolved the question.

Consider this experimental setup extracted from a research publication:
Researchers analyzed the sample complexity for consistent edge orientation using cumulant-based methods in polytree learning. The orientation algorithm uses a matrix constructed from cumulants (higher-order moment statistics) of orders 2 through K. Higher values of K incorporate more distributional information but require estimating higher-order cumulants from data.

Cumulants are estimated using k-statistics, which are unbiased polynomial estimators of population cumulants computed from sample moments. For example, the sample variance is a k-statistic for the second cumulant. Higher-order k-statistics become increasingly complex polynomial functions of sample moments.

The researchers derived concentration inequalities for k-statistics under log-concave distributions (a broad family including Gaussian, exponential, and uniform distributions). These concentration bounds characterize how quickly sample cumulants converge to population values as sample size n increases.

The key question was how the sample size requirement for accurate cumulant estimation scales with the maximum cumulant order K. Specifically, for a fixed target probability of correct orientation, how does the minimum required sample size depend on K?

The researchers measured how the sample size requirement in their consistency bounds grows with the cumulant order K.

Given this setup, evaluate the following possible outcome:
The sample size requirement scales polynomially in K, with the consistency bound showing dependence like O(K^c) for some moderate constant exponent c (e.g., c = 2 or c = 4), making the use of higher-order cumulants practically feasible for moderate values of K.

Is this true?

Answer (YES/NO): NO